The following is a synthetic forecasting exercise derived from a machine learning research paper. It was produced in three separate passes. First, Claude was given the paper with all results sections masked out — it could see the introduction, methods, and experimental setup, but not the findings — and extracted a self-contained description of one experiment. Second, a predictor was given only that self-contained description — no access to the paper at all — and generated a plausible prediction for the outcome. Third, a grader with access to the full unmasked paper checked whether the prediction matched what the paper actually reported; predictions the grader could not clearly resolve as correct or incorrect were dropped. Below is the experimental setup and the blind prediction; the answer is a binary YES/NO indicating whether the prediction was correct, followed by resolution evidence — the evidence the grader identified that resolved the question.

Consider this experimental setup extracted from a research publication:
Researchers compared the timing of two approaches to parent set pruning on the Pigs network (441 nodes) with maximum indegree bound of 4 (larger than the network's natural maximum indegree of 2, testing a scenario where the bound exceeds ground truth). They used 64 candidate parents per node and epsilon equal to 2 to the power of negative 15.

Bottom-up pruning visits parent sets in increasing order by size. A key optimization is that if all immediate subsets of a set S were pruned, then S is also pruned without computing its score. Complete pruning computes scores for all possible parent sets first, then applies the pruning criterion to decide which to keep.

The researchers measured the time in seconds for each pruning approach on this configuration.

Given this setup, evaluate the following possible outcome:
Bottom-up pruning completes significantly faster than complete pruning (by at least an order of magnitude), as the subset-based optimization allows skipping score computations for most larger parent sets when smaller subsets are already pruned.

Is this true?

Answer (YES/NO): YES